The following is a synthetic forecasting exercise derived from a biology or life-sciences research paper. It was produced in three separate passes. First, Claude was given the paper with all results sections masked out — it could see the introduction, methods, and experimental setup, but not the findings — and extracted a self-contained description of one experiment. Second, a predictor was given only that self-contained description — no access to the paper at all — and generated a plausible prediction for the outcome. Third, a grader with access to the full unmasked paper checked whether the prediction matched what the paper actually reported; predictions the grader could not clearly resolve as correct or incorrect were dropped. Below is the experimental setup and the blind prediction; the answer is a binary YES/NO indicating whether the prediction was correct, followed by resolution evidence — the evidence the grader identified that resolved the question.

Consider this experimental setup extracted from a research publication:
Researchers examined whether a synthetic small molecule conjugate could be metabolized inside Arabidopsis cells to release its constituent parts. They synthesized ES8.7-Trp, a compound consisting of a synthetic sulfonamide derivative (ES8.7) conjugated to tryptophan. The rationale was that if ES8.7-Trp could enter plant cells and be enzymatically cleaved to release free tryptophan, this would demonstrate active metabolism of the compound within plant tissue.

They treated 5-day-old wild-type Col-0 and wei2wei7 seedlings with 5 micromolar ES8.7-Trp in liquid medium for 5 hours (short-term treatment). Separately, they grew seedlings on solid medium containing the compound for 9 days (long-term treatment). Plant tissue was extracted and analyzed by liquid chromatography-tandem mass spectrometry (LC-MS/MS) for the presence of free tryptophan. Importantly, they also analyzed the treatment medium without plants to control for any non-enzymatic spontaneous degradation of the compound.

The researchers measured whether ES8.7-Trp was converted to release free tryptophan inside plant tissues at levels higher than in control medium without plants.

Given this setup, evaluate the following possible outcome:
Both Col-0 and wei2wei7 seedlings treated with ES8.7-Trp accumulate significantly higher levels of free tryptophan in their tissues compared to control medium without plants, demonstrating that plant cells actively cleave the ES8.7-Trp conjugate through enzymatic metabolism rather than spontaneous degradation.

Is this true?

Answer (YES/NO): NO